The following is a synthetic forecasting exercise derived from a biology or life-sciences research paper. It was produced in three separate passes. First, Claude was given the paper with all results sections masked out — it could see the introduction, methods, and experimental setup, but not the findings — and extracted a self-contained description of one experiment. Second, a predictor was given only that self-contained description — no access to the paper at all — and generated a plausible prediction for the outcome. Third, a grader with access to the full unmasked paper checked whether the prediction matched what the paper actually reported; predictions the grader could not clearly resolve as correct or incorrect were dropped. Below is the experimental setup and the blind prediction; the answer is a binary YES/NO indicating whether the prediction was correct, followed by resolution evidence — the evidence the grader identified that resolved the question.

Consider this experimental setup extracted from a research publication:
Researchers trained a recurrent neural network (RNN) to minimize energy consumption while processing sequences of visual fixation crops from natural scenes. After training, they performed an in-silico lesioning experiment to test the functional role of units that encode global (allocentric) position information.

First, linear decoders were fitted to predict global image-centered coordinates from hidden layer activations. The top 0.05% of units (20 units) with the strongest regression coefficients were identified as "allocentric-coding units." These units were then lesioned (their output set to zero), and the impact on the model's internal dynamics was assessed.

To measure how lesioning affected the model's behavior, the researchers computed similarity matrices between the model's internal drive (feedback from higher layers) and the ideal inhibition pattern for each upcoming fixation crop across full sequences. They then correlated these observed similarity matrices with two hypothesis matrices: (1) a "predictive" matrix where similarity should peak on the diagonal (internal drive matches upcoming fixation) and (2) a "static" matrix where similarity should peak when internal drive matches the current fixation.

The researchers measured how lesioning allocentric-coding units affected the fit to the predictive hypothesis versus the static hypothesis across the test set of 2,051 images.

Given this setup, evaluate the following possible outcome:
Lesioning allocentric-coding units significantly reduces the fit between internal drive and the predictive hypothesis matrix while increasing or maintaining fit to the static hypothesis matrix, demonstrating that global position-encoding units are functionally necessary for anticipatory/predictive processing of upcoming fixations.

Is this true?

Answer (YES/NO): YES